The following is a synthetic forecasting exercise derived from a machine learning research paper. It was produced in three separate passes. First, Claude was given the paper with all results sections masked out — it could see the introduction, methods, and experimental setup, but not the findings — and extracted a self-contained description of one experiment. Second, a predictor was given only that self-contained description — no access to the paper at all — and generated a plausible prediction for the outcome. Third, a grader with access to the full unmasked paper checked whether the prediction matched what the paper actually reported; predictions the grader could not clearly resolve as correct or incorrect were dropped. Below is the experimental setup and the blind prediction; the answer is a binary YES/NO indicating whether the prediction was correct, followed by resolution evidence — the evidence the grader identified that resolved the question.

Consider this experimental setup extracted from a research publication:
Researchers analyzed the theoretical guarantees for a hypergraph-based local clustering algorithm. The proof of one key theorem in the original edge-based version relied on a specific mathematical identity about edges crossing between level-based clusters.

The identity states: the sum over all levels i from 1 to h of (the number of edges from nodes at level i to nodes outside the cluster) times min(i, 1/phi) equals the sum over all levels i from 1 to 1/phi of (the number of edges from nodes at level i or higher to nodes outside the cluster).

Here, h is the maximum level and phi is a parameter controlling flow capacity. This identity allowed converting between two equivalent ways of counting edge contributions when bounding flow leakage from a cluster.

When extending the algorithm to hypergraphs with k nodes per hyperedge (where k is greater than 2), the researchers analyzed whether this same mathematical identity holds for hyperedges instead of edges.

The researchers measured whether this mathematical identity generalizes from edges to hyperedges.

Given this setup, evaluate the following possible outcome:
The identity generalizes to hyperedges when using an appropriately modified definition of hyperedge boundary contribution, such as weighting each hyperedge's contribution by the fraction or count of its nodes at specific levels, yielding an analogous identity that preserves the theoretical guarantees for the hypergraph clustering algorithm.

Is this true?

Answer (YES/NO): NO